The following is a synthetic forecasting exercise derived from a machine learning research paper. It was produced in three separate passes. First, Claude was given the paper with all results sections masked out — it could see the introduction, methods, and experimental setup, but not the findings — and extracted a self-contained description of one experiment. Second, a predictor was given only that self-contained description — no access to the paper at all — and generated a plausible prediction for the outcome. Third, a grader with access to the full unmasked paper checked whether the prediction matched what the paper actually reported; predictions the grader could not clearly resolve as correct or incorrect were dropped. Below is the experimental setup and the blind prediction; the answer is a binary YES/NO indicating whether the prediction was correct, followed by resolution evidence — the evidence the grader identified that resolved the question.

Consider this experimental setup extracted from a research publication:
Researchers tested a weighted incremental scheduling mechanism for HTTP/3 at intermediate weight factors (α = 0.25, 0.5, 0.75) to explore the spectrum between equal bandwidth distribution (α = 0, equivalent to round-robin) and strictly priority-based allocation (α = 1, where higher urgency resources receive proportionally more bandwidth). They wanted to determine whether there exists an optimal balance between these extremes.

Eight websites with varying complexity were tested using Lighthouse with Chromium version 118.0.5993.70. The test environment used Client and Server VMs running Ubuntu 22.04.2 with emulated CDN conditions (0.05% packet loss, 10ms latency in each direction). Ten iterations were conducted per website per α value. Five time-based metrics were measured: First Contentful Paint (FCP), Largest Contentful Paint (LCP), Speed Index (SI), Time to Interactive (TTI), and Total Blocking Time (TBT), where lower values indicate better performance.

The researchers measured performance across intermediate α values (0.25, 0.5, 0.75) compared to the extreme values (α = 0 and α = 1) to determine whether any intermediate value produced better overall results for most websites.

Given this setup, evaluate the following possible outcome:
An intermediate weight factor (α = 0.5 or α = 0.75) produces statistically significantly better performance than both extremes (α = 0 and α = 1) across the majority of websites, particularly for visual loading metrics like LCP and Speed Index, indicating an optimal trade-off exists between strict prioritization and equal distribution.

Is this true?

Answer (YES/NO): NO